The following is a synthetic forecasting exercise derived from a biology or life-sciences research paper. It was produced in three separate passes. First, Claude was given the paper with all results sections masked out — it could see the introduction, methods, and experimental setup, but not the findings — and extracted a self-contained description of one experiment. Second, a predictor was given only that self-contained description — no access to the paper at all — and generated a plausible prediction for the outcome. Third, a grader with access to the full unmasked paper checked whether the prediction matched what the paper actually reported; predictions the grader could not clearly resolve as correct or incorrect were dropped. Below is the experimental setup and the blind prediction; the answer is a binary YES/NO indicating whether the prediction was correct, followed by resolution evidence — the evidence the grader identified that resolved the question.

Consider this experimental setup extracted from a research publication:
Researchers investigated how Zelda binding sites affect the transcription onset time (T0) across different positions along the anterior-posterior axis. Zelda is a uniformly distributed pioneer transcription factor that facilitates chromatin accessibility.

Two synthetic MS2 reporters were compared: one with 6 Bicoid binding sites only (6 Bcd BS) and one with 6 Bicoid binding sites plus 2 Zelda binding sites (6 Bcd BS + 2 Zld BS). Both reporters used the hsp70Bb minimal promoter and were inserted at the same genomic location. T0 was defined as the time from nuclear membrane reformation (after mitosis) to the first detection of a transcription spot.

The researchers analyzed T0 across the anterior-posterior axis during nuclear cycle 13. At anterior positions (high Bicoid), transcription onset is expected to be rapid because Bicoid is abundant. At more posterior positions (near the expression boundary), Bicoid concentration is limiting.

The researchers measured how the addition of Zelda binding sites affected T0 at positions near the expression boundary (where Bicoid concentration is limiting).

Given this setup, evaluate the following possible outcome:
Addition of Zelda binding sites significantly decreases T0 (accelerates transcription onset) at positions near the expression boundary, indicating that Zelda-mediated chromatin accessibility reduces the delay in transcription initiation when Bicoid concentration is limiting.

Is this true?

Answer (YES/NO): YES